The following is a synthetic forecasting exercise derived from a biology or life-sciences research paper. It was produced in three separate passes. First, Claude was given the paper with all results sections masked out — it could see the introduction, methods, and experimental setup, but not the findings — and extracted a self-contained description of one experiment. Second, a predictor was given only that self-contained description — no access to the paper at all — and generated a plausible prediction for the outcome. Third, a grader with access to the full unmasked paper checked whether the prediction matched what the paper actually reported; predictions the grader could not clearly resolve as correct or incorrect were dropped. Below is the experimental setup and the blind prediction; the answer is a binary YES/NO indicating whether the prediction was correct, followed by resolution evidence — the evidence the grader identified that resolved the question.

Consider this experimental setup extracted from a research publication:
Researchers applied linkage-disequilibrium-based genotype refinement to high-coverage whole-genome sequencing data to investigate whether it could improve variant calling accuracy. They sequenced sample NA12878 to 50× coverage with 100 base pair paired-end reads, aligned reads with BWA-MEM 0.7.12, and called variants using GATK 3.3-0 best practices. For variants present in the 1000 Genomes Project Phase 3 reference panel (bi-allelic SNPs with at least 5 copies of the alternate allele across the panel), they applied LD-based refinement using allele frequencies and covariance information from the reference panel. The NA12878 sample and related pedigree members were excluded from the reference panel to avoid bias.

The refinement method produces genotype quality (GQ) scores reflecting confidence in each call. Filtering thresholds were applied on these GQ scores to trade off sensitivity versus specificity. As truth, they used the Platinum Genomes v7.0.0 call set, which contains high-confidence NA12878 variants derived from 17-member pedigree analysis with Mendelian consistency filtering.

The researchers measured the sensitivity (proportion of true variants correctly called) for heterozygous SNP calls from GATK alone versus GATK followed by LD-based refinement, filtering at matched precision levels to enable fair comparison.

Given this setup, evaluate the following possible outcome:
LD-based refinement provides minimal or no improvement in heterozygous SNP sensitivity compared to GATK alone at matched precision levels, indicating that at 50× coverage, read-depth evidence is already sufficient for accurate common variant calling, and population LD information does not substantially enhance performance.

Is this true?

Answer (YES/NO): NO